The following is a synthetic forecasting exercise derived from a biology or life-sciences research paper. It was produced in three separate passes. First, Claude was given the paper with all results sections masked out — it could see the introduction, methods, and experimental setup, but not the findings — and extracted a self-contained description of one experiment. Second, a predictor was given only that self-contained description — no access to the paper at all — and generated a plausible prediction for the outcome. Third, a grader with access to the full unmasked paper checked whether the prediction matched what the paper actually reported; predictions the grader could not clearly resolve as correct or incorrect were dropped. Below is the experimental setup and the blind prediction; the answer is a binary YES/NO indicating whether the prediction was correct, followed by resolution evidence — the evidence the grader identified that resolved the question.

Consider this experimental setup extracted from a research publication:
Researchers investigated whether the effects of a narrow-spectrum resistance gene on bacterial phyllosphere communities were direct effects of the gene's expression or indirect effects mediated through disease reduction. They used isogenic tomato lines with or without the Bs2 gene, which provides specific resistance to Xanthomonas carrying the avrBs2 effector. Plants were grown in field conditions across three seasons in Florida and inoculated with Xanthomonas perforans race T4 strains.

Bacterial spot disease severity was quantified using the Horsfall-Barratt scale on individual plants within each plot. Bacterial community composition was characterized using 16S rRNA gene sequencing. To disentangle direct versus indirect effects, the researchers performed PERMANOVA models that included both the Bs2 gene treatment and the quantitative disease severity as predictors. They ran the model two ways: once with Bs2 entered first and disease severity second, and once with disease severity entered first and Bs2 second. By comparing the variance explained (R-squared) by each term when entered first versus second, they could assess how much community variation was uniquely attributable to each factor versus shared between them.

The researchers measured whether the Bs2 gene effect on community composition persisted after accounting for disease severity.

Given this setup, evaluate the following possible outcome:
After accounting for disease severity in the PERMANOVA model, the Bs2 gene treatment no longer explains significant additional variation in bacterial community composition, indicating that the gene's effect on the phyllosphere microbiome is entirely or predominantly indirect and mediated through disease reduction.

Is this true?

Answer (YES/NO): NO